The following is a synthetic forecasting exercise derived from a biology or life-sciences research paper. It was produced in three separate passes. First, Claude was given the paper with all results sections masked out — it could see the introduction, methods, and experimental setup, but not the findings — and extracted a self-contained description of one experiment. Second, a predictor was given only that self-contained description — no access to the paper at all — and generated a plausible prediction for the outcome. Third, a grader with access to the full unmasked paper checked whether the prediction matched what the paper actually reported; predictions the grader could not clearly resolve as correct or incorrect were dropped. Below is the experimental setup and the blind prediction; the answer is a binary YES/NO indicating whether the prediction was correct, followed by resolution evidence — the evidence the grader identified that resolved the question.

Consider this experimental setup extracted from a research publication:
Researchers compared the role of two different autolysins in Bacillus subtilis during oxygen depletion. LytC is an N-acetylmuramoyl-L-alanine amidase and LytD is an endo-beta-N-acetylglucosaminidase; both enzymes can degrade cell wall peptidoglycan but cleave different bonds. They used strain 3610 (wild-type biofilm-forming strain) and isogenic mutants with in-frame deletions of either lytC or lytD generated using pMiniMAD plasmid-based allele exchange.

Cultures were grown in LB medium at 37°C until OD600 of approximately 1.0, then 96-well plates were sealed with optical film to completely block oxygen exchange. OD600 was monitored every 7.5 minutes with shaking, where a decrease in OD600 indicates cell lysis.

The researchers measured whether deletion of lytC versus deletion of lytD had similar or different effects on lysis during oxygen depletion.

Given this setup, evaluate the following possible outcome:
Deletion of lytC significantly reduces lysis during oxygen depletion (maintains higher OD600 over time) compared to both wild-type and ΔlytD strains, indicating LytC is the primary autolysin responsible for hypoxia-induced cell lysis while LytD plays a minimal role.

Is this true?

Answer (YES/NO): YES